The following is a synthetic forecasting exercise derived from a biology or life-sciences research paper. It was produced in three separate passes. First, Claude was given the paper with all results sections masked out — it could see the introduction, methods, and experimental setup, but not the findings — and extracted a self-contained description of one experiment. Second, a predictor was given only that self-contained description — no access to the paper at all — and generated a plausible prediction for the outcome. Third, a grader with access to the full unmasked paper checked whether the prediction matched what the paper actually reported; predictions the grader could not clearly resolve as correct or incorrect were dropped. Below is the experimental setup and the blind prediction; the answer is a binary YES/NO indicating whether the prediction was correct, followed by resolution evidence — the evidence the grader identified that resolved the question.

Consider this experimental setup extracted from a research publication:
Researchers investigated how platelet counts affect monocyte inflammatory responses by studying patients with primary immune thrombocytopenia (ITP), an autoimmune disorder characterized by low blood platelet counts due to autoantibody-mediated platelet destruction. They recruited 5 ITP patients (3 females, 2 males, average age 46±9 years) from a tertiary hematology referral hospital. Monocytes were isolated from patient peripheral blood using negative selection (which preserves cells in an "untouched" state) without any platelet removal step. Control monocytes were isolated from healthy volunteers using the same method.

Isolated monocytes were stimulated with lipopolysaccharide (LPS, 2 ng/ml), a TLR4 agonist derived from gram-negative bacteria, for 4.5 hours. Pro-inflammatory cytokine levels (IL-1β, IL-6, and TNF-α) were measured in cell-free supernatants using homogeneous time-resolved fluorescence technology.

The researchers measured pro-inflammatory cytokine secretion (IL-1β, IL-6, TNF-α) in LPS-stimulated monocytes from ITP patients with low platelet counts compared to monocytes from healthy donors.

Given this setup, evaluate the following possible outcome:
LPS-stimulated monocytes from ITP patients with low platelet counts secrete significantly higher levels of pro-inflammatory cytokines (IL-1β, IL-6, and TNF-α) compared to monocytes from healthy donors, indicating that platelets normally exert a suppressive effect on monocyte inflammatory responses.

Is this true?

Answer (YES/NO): NO